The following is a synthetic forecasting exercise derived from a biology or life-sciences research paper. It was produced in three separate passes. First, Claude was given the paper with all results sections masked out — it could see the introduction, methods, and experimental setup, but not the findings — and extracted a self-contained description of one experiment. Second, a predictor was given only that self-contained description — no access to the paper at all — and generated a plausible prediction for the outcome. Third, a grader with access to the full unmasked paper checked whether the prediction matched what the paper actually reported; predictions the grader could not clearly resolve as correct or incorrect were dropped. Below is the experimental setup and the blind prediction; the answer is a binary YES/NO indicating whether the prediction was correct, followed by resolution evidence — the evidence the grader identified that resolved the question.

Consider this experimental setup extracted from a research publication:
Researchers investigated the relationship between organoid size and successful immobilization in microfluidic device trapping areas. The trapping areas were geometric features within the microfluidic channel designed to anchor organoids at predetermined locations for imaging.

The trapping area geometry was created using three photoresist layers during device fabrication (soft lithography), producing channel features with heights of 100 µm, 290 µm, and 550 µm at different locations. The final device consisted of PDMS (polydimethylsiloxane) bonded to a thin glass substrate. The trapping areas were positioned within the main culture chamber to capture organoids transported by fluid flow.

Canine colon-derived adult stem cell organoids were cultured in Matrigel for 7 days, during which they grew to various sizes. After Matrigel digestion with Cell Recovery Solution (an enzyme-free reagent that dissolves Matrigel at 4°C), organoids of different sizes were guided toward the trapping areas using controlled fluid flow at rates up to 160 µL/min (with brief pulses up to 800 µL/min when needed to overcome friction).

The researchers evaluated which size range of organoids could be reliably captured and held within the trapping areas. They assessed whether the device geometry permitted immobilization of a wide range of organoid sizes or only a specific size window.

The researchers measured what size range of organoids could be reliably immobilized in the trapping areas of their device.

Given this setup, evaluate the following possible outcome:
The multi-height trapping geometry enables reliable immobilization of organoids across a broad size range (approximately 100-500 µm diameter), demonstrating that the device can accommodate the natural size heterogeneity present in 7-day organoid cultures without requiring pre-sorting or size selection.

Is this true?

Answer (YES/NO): NO